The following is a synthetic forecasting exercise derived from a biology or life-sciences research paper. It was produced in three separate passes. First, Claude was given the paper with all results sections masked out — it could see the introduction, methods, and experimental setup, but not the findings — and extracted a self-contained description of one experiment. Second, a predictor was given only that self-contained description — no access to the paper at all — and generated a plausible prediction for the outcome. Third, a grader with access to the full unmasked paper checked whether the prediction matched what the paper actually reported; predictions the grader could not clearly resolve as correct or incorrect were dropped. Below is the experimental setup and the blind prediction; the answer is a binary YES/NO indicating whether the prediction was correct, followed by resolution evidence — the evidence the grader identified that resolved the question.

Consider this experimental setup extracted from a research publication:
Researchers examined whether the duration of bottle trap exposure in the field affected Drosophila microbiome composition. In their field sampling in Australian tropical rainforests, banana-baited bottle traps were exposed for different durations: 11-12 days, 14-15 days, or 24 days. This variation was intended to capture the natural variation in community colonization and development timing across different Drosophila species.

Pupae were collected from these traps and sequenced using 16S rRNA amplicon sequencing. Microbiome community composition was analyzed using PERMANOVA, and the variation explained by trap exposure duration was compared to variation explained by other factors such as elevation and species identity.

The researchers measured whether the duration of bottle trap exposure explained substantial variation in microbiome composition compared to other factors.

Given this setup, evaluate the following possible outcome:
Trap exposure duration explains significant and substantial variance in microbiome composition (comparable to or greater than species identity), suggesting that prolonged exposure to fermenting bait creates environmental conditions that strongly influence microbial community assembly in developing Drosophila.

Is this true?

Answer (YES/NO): NO